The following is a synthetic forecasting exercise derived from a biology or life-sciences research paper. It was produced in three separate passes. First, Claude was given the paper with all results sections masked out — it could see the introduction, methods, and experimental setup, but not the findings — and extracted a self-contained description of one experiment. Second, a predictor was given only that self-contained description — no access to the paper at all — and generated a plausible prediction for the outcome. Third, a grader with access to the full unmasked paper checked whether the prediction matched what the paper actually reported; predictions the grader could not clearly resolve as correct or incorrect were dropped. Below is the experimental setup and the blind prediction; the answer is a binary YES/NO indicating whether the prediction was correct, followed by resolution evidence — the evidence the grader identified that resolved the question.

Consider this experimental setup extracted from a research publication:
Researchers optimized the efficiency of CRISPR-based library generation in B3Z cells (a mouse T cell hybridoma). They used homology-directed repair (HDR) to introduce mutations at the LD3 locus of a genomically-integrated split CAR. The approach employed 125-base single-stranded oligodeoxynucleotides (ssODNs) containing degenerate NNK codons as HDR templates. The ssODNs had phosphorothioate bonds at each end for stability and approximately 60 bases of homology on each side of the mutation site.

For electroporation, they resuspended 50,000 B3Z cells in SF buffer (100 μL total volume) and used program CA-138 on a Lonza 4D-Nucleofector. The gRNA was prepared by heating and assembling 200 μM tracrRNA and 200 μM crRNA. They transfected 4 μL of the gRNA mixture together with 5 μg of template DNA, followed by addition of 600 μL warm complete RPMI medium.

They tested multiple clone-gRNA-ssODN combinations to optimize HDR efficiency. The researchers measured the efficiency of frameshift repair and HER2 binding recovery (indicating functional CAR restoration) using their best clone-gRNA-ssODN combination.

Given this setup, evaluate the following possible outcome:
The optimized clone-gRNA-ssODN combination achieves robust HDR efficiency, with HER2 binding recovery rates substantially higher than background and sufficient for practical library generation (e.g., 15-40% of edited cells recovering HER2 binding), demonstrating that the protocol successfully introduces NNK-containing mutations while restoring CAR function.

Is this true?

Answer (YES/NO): NO